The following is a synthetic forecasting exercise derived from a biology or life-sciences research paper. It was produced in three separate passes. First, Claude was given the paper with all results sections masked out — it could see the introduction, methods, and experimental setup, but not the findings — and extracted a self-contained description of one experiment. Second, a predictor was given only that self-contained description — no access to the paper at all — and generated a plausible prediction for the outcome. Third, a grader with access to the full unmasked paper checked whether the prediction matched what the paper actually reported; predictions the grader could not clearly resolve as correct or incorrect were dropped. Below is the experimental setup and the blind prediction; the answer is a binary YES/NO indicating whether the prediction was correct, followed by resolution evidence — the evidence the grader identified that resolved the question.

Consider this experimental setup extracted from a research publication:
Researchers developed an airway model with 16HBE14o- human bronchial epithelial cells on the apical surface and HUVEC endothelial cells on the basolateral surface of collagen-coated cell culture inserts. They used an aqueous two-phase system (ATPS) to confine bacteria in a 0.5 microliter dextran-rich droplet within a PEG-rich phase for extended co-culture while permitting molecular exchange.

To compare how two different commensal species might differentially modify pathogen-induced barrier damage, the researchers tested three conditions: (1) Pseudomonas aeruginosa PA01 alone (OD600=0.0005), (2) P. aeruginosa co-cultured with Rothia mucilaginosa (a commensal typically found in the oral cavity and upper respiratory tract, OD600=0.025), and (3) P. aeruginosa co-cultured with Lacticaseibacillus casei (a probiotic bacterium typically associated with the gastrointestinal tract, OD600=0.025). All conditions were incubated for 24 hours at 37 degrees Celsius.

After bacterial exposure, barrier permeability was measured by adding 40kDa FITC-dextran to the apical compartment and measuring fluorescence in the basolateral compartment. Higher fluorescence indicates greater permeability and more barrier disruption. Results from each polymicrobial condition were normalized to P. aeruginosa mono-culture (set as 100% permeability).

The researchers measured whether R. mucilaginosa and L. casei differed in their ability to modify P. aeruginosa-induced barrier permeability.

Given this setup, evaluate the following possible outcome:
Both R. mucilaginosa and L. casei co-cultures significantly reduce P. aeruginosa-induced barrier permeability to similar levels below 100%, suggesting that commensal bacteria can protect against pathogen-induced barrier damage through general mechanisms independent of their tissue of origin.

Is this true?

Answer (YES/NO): YES